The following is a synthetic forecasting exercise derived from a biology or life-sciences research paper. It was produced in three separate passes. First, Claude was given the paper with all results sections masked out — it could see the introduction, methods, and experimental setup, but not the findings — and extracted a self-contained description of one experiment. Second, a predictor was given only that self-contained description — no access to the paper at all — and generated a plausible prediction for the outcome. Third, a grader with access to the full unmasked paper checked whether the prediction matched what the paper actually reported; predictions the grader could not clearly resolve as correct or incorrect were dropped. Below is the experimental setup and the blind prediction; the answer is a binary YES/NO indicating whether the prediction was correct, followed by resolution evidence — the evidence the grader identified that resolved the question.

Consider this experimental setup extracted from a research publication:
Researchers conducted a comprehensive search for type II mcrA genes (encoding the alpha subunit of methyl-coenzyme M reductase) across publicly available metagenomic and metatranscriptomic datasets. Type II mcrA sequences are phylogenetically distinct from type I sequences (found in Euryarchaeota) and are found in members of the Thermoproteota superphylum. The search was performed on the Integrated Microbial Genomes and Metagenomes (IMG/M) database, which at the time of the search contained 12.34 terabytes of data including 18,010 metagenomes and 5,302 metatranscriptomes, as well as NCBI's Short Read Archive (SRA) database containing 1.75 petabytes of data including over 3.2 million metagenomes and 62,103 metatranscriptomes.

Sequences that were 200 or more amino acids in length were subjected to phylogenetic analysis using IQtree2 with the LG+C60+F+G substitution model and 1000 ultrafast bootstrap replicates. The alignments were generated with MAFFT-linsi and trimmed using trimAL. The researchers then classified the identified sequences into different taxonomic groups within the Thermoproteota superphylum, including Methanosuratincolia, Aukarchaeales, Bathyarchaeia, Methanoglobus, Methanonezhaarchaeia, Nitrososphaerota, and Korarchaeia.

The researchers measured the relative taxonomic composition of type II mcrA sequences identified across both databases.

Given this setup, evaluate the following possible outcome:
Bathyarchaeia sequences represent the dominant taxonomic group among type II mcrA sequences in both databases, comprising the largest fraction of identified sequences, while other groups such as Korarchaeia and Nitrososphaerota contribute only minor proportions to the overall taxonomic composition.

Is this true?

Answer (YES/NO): NO